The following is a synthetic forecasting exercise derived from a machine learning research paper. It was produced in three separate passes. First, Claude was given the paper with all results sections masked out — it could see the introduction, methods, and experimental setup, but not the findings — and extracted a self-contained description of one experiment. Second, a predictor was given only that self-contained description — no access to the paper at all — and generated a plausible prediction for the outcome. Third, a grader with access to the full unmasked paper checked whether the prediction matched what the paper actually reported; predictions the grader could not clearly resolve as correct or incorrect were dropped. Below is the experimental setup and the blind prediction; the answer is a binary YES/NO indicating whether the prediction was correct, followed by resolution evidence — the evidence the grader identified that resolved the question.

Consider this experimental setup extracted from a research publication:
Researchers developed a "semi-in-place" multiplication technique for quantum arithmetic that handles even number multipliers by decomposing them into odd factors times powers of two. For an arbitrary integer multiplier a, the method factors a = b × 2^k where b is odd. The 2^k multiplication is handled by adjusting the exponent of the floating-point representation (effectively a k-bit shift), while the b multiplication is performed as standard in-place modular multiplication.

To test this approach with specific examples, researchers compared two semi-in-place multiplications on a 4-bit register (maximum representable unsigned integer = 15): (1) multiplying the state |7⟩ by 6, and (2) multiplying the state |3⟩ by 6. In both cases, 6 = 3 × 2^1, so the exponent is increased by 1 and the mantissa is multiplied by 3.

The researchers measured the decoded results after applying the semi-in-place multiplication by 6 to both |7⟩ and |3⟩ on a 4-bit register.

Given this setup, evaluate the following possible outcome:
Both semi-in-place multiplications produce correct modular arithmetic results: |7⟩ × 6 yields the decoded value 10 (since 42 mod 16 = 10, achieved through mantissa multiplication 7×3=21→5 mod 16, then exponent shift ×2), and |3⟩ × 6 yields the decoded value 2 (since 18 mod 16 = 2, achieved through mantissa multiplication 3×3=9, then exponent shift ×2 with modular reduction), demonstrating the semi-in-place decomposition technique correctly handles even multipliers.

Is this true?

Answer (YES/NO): NO